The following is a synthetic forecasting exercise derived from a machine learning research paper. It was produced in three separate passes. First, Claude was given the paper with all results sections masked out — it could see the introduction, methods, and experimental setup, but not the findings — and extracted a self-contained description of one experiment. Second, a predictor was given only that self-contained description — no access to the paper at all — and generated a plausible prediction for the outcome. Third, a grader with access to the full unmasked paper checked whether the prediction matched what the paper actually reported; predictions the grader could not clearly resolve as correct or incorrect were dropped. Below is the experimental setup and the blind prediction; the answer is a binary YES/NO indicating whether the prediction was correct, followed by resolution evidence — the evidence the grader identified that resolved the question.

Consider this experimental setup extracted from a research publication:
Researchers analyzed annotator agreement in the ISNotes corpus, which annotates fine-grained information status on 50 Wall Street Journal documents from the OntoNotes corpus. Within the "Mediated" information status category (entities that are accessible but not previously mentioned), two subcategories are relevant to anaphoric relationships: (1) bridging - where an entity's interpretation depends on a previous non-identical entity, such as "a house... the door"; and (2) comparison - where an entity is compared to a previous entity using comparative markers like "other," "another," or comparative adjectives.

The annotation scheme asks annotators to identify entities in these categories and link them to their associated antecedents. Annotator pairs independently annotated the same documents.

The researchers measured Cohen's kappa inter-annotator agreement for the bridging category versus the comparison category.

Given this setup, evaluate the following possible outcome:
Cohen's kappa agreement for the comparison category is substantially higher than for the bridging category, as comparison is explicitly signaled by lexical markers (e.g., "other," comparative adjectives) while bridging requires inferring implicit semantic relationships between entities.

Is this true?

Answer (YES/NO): YES